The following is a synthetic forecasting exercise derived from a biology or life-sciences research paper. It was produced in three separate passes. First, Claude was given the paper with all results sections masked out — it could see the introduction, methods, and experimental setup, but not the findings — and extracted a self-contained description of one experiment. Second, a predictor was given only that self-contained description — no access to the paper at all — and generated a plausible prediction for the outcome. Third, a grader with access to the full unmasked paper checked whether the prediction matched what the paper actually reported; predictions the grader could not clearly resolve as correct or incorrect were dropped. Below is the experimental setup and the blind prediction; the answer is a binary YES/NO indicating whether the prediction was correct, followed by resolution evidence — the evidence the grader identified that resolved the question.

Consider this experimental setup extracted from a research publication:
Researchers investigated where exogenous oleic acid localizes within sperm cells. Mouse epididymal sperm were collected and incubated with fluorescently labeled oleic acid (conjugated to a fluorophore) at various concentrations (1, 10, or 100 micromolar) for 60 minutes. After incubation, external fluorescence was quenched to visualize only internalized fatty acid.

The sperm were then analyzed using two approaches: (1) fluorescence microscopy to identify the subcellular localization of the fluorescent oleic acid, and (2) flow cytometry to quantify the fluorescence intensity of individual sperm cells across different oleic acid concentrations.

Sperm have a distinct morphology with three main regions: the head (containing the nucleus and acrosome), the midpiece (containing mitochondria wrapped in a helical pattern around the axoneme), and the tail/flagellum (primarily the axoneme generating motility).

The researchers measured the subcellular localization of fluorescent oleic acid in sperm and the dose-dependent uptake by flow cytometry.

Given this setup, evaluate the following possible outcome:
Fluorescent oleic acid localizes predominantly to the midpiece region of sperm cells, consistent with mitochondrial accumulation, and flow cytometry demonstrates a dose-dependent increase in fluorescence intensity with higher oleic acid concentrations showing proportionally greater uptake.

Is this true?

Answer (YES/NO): YES